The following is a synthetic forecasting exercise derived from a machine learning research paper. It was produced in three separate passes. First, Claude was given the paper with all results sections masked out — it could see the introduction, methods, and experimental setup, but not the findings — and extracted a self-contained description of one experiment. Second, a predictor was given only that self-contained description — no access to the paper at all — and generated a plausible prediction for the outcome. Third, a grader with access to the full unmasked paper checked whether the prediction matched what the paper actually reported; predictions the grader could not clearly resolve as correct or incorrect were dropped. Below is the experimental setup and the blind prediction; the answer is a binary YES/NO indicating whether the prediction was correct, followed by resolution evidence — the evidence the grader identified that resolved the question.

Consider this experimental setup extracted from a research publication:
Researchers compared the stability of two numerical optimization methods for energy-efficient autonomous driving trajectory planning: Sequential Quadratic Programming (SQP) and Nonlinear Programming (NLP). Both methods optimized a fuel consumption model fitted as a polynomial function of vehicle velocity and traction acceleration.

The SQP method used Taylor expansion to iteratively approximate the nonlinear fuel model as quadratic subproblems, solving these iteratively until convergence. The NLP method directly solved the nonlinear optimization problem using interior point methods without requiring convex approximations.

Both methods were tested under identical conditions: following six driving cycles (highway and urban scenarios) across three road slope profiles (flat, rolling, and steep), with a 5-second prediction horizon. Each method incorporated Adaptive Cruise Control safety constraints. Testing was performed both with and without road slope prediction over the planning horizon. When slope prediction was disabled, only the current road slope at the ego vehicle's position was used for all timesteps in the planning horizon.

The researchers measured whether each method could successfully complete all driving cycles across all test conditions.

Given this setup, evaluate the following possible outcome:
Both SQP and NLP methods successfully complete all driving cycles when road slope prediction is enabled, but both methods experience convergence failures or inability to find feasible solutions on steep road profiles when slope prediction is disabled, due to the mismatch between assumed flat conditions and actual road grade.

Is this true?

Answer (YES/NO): NO